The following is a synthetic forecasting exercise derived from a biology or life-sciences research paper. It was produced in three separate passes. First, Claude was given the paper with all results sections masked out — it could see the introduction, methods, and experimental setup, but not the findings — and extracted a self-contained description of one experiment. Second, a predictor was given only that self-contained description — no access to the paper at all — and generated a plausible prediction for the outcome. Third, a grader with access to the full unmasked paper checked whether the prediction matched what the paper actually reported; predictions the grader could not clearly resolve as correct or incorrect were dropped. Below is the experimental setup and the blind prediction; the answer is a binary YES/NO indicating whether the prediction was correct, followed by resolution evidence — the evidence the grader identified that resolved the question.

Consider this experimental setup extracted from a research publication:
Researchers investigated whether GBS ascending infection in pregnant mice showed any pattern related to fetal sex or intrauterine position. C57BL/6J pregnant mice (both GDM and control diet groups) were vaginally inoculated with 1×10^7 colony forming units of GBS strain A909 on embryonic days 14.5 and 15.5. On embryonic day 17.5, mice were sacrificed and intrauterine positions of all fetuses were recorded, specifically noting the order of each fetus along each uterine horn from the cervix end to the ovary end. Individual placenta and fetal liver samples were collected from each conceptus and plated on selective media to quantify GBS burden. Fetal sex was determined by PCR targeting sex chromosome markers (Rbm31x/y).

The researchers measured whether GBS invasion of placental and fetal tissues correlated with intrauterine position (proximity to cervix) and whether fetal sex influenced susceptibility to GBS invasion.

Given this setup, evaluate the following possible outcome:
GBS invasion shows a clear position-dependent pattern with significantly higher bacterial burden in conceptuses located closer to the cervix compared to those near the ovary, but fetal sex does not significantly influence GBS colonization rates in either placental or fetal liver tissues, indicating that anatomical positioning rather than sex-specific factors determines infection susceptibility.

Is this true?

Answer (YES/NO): NO